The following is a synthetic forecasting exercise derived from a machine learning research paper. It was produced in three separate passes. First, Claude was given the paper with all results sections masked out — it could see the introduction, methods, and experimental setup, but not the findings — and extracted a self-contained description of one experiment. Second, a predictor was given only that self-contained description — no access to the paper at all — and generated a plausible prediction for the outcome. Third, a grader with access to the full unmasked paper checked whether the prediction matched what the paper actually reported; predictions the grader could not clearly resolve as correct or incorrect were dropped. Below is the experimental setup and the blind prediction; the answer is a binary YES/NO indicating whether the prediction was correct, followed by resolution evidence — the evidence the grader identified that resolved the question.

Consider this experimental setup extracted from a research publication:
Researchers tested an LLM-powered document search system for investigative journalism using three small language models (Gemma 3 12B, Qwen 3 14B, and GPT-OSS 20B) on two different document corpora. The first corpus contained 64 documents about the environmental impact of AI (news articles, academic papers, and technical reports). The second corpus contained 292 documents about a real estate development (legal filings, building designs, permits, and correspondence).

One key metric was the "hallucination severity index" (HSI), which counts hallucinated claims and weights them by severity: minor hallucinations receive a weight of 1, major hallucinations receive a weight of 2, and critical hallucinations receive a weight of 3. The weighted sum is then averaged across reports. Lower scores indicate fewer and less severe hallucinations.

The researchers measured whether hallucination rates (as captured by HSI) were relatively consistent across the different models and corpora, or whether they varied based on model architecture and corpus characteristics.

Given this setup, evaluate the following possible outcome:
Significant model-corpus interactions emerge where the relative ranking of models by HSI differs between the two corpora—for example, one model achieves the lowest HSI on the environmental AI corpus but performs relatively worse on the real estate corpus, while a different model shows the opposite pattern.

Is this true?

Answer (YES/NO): NO